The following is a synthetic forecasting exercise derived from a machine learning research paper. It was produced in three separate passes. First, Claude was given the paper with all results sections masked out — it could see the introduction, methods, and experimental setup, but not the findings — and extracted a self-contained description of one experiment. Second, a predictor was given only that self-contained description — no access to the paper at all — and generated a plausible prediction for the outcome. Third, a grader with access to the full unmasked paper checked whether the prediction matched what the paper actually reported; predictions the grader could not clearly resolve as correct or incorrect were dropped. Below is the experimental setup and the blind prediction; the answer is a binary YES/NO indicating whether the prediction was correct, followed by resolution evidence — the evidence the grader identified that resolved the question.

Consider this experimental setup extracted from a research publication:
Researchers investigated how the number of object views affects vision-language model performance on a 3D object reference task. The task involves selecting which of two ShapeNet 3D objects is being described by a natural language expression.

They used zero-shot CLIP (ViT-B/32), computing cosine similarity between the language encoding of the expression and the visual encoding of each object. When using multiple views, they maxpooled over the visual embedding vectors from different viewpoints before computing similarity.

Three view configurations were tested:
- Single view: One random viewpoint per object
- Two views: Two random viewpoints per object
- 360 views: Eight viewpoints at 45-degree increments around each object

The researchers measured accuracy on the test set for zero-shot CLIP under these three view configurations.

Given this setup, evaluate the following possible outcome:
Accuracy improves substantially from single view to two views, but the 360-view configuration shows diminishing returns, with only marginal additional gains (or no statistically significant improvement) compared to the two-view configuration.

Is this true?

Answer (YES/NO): NO